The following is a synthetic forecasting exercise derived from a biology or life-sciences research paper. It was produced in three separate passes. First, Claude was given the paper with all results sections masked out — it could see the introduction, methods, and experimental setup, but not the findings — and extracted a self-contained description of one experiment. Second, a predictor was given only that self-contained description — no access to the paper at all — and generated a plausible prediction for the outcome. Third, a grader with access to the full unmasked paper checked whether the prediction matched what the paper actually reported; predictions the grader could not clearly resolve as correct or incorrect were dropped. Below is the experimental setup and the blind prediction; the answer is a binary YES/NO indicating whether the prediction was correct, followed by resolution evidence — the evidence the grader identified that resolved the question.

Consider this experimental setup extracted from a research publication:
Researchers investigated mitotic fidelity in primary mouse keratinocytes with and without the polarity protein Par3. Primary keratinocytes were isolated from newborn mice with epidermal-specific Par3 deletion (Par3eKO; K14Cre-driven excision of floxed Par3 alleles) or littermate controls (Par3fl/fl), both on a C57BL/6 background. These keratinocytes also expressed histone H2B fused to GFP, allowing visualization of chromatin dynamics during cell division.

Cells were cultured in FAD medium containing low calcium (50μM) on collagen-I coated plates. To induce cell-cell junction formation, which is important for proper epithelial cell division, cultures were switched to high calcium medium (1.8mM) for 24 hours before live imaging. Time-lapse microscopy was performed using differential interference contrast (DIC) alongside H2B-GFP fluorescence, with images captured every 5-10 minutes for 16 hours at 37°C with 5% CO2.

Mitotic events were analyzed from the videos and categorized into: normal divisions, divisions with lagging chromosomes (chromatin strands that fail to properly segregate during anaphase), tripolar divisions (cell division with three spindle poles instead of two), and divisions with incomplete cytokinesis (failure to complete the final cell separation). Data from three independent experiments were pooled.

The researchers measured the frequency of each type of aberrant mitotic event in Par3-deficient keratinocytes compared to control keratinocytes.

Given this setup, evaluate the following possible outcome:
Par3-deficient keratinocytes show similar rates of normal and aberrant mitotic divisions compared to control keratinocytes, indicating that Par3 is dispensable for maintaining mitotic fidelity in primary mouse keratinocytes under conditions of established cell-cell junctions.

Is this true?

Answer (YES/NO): NO